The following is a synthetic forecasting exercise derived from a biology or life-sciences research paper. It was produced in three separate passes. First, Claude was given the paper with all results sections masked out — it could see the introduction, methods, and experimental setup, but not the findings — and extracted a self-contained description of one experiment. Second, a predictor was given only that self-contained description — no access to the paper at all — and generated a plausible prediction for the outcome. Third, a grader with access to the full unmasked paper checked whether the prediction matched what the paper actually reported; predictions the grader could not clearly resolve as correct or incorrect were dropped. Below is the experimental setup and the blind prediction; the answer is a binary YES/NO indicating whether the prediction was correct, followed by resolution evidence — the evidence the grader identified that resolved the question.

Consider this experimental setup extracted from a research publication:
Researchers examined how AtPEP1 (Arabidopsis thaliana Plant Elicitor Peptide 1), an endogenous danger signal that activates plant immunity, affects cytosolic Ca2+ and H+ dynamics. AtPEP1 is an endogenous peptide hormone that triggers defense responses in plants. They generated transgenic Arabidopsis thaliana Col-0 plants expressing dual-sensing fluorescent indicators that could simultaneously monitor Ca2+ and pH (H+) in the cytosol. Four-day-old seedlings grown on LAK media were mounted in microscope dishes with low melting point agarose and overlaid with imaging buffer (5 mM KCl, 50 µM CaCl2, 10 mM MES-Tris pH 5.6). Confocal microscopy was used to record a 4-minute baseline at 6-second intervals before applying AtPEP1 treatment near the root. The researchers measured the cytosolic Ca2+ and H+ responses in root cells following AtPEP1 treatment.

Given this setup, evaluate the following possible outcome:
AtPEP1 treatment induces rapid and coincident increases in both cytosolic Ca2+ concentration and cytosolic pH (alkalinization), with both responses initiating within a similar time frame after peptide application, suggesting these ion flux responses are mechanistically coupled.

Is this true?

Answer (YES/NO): NO